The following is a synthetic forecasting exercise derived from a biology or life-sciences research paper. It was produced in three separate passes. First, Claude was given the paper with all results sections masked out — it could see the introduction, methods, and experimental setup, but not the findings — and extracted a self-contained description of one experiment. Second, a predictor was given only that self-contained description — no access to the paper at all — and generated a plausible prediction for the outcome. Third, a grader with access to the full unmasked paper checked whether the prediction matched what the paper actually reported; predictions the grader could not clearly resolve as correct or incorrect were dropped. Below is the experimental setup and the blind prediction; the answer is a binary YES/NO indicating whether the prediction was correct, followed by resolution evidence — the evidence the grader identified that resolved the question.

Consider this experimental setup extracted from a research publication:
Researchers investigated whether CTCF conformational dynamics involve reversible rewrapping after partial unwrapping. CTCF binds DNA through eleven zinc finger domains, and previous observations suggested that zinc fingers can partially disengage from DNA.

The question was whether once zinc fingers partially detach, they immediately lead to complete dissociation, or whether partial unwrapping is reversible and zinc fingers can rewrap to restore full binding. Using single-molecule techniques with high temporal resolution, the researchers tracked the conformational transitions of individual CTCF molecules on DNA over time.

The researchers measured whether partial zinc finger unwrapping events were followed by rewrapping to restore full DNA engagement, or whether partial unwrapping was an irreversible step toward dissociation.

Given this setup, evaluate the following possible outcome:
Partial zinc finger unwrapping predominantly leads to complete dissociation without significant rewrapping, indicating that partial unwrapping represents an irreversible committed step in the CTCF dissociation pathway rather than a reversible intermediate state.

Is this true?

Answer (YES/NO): NO